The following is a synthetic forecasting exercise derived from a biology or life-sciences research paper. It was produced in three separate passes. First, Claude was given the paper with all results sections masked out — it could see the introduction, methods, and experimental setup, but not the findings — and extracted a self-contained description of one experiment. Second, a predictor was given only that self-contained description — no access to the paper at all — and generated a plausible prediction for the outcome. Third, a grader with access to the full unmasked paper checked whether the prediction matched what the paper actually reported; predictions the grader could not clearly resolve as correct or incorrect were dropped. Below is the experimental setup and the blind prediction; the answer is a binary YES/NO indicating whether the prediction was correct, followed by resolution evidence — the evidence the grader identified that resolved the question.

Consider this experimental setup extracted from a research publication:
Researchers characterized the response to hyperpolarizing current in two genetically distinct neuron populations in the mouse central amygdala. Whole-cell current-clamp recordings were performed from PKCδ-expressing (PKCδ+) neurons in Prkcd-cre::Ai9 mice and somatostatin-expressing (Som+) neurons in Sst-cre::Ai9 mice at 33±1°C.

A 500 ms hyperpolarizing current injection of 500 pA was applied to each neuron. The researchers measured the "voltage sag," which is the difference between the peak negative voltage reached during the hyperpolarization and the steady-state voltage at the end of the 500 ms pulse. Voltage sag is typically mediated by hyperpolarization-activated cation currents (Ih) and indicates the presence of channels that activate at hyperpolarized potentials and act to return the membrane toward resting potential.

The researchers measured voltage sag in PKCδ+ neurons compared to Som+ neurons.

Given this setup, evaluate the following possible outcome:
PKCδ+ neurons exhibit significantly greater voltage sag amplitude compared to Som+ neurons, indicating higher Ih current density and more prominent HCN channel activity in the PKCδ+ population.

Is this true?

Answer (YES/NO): NO